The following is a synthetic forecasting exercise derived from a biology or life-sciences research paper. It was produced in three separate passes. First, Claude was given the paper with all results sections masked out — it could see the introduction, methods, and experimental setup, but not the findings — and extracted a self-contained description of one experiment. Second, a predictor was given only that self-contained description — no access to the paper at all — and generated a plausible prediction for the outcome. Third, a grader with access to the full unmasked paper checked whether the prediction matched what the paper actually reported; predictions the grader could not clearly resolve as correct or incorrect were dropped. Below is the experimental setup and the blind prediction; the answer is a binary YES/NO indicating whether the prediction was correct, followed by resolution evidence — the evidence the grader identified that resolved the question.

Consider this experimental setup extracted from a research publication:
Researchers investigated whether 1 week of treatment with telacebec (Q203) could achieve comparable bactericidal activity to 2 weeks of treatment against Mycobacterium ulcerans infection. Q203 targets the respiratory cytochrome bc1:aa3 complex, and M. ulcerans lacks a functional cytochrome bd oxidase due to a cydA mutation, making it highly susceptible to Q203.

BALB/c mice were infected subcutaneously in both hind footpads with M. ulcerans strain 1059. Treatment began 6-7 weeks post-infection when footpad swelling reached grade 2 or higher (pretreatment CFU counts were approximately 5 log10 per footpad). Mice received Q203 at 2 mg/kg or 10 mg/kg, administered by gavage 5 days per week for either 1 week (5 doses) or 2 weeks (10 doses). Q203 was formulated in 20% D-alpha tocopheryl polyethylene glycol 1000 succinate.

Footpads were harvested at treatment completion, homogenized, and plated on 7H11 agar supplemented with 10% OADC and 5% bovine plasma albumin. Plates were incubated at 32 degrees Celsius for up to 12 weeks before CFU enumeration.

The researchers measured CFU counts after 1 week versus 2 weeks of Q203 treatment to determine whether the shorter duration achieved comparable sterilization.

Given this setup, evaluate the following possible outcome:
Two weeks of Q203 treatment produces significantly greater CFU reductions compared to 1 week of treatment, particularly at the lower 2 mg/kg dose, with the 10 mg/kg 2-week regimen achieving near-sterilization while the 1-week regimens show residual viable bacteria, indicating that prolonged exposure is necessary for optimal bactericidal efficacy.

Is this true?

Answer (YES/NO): NO